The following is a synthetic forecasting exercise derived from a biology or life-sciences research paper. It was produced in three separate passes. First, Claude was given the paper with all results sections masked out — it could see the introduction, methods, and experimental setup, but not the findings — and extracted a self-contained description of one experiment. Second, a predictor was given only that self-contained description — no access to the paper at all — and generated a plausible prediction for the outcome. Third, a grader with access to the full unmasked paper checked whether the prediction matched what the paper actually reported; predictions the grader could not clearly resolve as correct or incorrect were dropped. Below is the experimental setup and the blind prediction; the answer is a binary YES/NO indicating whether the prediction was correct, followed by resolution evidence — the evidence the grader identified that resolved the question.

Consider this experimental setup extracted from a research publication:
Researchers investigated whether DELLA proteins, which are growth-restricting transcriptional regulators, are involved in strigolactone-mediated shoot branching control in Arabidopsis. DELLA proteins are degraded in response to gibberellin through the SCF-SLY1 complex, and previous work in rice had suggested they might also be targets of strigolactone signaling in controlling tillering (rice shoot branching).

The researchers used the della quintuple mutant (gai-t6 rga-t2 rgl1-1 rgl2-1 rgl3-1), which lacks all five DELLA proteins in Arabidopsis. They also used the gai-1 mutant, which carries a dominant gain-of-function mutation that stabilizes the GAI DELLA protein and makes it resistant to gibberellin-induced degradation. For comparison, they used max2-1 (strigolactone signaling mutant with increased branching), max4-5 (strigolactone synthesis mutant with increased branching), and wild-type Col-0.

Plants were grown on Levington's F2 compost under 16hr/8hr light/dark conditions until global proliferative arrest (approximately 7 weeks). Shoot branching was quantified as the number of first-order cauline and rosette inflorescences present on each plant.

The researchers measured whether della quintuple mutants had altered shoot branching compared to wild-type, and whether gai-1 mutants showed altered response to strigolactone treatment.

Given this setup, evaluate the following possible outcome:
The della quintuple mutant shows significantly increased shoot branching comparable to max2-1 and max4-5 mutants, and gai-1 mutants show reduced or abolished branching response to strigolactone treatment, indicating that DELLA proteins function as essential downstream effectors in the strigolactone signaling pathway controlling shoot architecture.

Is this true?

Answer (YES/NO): NO